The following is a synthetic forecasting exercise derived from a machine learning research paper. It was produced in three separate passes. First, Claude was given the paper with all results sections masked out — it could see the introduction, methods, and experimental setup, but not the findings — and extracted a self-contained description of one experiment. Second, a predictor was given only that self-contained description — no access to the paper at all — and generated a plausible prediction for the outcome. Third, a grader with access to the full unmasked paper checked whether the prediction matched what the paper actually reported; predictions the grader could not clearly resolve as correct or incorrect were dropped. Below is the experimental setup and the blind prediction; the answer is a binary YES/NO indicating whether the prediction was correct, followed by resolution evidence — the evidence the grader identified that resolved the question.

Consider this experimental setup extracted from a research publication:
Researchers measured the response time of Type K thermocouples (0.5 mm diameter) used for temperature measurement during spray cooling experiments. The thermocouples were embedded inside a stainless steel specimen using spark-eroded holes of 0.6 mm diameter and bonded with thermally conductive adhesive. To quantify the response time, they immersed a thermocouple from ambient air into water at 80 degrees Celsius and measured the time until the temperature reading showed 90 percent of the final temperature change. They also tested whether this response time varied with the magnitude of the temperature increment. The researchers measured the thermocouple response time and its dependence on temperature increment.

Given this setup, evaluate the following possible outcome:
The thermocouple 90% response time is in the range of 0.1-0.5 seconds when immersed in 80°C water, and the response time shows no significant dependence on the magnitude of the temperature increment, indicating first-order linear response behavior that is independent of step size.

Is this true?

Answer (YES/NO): NO